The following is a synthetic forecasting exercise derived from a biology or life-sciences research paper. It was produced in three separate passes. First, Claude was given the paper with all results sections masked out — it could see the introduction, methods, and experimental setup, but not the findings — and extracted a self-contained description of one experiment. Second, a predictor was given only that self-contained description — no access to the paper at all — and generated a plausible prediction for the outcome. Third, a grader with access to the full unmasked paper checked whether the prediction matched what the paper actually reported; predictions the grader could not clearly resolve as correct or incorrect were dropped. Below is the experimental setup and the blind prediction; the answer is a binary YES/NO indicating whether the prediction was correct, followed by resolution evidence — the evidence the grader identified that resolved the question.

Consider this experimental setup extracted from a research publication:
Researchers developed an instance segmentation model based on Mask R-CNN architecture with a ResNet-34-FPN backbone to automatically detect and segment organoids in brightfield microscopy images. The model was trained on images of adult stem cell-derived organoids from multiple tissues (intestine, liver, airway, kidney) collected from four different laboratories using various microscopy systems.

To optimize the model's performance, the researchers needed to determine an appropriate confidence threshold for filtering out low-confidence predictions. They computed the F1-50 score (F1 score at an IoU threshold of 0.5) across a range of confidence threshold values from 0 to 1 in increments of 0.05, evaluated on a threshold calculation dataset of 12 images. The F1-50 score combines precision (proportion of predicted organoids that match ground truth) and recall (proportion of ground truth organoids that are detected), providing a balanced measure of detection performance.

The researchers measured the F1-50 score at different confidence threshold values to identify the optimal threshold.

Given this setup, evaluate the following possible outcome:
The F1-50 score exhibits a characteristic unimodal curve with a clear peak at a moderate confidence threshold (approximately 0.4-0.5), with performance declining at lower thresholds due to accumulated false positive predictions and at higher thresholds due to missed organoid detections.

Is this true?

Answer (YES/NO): NO